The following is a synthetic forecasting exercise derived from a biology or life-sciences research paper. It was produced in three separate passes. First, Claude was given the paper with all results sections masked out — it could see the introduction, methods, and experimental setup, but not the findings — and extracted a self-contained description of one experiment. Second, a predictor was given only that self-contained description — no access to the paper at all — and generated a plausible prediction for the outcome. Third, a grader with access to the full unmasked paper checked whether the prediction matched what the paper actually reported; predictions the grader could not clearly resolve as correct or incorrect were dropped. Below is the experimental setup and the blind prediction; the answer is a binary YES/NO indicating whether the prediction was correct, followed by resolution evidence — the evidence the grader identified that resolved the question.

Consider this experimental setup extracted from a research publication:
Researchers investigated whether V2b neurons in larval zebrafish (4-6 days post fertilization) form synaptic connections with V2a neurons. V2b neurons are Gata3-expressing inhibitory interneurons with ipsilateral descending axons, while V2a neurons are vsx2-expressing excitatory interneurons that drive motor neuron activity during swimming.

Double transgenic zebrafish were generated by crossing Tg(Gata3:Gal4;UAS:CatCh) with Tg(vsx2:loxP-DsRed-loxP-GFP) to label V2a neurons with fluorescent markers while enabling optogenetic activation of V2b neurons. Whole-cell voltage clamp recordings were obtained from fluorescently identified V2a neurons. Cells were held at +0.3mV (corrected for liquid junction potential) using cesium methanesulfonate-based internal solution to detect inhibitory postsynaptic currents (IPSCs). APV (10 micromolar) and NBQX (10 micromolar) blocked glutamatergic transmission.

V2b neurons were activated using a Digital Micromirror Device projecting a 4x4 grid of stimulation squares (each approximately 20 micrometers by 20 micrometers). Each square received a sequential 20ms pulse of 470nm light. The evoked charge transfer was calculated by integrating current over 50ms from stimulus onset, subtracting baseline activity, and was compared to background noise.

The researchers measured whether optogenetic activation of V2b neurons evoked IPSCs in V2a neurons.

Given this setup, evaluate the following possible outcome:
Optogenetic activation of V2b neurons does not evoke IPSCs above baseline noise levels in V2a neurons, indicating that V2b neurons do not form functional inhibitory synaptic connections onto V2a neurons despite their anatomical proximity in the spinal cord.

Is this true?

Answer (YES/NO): NO